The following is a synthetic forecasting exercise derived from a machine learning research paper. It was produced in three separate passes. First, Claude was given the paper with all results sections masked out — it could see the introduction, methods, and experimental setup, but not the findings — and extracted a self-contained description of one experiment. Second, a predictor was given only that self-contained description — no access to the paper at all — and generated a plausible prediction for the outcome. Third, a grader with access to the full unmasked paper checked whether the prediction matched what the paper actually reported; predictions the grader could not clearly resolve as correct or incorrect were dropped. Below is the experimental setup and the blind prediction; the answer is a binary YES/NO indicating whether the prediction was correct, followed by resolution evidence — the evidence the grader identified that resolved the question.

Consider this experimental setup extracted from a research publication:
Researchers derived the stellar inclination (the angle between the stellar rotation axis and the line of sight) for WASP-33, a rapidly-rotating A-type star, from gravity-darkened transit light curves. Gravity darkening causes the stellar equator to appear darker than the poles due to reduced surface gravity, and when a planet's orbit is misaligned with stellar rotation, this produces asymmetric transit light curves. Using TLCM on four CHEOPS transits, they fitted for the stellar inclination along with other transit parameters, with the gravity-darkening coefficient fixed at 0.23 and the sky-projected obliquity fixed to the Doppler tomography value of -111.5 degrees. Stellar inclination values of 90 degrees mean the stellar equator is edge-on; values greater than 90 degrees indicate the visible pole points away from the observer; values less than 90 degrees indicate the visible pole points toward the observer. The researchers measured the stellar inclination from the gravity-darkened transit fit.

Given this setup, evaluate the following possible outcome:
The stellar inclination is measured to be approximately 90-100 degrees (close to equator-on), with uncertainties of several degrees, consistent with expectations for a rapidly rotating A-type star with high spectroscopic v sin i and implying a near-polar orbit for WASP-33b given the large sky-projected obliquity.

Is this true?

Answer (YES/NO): NO